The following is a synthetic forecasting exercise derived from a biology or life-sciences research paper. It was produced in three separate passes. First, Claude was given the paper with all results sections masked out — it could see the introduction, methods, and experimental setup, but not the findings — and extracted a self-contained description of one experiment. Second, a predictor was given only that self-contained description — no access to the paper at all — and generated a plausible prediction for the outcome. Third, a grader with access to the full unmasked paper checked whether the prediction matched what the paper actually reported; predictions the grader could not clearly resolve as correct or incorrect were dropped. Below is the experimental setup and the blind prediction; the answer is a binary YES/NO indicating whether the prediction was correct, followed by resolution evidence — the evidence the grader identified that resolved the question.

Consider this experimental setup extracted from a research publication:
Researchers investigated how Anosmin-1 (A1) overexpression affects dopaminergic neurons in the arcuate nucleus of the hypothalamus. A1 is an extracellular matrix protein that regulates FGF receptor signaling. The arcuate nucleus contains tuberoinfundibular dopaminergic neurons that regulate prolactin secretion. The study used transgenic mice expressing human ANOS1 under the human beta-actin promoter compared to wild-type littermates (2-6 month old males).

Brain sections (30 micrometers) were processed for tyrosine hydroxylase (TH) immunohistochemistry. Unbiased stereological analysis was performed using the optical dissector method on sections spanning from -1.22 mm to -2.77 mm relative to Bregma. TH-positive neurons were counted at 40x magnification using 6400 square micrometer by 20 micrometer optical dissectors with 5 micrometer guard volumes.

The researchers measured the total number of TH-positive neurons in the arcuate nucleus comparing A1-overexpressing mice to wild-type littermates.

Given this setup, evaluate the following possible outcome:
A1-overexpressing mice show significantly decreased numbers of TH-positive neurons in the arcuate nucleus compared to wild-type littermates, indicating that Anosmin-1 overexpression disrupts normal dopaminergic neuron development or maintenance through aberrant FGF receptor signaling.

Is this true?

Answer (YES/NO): NO